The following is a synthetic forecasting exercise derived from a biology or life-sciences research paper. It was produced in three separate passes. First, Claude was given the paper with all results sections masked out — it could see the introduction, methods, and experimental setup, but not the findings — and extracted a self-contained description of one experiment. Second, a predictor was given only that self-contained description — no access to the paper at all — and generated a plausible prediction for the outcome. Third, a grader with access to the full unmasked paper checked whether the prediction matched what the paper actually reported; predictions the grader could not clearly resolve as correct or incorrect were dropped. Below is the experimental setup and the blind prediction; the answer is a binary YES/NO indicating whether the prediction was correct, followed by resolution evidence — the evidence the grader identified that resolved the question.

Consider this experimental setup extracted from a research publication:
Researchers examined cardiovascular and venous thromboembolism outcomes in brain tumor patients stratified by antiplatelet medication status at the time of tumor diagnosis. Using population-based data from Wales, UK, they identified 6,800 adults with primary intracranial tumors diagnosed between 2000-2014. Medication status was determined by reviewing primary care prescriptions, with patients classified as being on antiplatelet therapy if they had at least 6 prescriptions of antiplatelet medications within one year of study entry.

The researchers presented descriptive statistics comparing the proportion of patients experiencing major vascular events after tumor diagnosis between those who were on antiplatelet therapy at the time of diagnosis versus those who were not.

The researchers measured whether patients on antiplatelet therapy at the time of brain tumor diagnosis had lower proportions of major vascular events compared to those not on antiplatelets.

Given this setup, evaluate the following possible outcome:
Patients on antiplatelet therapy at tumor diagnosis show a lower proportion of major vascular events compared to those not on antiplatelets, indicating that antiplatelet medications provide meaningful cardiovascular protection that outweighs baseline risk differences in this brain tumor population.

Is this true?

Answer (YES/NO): NO